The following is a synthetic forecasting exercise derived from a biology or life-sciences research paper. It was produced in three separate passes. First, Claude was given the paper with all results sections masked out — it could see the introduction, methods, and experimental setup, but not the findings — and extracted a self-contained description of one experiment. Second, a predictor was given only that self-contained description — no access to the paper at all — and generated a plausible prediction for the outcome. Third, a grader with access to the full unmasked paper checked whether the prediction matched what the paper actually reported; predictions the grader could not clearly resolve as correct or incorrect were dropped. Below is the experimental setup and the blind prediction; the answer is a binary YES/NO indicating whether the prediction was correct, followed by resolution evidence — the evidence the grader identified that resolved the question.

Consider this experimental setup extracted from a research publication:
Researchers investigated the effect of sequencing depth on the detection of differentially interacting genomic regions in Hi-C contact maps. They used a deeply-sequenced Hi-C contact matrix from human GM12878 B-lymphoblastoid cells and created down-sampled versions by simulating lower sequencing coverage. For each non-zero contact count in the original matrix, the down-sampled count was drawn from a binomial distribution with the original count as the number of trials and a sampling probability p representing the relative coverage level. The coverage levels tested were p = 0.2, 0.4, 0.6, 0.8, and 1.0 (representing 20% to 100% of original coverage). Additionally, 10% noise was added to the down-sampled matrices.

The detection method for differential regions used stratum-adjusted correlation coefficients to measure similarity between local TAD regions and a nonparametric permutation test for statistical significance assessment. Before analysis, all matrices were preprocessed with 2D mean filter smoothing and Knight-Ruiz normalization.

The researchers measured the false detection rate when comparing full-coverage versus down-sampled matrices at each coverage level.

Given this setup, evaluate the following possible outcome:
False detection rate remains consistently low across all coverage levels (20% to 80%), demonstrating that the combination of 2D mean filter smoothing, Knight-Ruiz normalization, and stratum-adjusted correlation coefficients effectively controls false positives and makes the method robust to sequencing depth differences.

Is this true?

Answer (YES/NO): NO